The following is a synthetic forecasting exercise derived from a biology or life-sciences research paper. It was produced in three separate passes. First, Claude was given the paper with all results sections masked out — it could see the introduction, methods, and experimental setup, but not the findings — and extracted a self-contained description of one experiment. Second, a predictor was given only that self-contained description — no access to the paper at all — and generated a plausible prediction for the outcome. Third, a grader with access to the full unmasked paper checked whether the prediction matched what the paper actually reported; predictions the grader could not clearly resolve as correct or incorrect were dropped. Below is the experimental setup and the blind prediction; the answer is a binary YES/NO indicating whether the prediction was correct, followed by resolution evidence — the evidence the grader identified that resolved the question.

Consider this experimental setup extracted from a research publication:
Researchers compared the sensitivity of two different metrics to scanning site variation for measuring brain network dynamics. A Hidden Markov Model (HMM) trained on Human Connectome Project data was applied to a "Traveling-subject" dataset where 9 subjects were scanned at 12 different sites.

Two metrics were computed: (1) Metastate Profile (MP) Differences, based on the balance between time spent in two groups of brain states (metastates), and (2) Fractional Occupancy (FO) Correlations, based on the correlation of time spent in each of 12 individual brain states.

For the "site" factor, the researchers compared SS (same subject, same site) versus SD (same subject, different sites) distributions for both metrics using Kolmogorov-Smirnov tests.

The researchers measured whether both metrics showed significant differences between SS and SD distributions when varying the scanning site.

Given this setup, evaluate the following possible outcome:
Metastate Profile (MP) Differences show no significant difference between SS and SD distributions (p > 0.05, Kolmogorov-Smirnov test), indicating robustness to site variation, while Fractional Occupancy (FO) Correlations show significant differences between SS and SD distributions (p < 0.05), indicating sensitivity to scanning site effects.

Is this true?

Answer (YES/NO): NO